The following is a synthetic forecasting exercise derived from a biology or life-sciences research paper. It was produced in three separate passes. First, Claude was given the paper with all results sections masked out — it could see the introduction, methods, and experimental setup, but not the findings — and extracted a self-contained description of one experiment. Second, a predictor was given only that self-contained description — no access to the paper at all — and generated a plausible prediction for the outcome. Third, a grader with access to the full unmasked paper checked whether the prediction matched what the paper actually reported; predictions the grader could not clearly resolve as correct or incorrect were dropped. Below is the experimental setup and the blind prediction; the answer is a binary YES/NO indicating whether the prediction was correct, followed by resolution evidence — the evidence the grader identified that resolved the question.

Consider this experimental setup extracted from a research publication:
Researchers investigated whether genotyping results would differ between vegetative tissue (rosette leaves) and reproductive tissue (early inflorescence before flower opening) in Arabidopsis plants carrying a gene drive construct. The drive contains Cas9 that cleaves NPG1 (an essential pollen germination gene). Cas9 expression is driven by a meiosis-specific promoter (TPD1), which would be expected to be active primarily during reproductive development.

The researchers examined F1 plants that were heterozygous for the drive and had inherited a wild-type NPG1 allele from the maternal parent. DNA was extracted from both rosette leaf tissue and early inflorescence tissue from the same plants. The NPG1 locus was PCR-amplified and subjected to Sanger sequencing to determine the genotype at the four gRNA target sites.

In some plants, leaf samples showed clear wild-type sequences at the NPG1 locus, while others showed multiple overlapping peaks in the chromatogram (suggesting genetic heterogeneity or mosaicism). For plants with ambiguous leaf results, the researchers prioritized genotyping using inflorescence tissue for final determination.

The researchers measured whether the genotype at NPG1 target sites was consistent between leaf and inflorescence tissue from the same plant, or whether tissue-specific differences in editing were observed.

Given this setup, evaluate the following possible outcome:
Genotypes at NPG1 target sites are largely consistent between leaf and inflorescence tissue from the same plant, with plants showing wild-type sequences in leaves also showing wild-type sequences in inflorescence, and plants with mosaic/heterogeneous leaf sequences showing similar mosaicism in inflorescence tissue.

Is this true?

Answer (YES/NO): YES